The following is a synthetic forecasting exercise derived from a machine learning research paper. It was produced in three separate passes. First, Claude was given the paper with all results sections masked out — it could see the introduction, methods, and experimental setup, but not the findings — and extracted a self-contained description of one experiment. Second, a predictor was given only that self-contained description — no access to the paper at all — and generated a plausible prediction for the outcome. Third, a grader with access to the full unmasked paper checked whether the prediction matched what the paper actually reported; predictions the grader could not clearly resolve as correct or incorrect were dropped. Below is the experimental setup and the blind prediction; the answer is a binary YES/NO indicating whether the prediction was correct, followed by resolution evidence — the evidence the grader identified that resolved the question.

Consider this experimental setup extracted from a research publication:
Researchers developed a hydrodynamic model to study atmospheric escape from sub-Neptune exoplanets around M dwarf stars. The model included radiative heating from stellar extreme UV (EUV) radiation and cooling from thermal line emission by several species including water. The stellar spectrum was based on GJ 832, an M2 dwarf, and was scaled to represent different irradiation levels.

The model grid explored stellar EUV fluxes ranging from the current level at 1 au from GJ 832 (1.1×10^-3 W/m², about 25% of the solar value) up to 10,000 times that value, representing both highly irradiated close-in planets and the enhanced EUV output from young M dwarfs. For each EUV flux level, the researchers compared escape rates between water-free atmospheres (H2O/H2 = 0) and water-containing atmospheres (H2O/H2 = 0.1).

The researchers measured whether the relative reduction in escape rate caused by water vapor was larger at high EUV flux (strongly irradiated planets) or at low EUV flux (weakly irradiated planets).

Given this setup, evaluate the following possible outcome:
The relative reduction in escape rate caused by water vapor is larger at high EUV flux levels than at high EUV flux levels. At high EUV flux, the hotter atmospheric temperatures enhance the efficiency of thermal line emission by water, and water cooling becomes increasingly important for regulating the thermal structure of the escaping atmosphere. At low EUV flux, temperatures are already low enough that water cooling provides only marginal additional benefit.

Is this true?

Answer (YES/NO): NO